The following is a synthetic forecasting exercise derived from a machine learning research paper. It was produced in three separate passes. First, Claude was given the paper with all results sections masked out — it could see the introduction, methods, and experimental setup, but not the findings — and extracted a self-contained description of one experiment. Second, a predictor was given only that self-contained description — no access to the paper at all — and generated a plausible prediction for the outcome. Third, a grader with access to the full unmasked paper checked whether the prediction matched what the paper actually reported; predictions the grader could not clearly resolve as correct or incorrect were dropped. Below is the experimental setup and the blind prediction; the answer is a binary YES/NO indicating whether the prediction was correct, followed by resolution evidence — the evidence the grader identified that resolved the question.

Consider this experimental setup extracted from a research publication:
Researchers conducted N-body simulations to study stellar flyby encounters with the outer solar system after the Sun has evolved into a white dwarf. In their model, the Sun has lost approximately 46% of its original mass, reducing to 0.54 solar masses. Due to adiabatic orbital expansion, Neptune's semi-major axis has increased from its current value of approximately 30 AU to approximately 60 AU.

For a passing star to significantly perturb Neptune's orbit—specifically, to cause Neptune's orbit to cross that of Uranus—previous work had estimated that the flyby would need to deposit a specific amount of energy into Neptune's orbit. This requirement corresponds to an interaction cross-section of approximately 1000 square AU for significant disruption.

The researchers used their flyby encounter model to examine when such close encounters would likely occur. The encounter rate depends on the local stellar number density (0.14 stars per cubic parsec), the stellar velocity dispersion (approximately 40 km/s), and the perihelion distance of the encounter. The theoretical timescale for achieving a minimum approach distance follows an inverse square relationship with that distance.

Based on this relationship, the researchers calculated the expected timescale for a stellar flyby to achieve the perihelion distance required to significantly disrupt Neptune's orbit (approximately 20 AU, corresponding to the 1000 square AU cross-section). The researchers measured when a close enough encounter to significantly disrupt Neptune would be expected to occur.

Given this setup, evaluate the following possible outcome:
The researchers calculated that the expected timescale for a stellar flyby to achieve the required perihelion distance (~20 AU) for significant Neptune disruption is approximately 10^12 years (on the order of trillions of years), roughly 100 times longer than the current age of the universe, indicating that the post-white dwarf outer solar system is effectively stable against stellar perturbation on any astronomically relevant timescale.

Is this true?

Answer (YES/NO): NO